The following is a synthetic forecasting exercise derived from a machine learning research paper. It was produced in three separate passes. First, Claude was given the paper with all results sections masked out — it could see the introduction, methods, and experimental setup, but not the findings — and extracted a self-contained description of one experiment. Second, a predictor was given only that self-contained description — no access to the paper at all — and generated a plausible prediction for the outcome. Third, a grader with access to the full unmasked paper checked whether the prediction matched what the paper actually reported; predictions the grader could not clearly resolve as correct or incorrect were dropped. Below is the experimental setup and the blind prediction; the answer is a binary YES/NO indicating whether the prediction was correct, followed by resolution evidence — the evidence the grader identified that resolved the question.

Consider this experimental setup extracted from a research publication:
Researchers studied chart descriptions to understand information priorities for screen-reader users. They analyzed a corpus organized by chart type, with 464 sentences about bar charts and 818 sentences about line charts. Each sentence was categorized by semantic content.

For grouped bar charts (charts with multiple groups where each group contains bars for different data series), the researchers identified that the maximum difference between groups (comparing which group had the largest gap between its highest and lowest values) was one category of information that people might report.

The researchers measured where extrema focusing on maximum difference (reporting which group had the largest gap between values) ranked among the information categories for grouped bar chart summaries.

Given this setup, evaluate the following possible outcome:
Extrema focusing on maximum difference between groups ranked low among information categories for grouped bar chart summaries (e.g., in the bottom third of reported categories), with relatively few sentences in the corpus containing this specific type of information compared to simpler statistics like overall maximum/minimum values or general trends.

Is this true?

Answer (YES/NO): NO